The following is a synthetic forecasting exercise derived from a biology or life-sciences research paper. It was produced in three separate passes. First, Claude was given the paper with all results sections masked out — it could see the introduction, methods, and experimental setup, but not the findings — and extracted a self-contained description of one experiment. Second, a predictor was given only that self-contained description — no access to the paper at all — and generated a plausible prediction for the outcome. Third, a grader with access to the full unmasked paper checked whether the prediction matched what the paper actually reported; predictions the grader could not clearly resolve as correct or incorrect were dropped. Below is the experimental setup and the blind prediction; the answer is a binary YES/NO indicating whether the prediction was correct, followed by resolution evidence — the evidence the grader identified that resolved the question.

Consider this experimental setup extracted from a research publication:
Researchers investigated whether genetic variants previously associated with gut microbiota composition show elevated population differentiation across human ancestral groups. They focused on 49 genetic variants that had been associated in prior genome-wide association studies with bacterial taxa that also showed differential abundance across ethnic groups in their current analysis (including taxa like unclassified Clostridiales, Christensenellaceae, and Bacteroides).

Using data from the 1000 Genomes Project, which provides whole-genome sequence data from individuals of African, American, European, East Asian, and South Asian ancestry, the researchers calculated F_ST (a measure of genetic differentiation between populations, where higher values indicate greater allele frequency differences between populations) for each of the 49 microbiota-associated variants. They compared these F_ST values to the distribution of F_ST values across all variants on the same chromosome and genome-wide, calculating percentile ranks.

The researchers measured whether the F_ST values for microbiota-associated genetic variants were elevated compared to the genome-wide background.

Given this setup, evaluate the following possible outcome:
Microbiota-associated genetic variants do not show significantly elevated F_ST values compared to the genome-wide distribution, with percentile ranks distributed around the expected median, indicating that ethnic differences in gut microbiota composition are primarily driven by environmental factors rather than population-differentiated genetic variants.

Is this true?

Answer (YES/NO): NO